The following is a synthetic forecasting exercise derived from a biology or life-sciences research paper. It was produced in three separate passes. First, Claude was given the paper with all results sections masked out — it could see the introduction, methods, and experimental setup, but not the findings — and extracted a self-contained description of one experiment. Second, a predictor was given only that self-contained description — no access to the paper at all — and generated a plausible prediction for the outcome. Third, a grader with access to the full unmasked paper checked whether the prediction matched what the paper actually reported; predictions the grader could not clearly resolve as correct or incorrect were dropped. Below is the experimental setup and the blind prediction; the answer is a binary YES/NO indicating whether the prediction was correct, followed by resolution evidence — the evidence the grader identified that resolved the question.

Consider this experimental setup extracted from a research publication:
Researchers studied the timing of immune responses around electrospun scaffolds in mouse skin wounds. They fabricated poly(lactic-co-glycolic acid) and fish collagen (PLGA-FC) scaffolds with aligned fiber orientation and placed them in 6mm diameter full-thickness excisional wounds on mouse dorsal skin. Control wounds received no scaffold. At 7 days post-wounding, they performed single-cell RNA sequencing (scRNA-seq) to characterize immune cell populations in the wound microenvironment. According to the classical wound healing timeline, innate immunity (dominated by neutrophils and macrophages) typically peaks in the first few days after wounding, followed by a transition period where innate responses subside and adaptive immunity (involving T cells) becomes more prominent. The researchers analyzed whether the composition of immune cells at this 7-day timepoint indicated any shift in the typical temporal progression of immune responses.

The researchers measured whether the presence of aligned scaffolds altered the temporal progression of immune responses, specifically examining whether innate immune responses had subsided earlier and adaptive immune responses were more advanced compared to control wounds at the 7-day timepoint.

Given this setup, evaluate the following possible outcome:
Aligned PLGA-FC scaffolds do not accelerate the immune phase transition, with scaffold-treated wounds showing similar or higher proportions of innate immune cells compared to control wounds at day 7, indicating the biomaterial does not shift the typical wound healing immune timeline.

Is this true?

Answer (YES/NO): NO